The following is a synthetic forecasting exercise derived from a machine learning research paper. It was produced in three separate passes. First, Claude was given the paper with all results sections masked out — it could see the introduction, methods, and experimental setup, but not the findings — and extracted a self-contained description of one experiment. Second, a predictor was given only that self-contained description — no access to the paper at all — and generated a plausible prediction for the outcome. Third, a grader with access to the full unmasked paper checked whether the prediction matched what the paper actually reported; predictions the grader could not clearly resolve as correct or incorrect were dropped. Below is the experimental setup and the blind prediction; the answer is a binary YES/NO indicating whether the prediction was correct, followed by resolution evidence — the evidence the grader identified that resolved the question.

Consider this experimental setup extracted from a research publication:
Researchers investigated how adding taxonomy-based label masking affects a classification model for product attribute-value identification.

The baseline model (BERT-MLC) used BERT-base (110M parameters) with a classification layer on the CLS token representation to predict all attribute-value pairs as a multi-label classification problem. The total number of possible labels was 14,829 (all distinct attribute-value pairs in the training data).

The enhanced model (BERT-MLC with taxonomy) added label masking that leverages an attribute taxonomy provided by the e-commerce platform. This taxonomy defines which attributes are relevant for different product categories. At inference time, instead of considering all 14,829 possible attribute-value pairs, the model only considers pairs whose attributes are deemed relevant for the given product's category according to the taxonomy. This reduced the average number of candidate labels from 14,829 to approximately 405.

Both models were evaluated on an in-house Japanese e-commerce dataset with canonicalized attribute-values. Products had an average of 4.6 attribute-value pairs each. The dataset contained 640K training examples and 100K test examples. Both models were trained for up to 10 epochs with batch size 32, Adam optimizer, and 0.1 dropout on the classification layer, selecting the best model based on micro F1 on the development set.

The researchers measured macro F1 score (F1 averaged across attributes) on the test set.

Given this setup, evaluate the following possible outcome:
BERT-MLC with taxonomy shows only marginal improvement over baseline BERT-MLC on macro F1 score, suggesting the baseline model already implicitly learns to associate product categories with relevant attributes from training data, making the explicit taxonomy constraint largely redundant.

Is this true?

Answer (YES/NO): NO